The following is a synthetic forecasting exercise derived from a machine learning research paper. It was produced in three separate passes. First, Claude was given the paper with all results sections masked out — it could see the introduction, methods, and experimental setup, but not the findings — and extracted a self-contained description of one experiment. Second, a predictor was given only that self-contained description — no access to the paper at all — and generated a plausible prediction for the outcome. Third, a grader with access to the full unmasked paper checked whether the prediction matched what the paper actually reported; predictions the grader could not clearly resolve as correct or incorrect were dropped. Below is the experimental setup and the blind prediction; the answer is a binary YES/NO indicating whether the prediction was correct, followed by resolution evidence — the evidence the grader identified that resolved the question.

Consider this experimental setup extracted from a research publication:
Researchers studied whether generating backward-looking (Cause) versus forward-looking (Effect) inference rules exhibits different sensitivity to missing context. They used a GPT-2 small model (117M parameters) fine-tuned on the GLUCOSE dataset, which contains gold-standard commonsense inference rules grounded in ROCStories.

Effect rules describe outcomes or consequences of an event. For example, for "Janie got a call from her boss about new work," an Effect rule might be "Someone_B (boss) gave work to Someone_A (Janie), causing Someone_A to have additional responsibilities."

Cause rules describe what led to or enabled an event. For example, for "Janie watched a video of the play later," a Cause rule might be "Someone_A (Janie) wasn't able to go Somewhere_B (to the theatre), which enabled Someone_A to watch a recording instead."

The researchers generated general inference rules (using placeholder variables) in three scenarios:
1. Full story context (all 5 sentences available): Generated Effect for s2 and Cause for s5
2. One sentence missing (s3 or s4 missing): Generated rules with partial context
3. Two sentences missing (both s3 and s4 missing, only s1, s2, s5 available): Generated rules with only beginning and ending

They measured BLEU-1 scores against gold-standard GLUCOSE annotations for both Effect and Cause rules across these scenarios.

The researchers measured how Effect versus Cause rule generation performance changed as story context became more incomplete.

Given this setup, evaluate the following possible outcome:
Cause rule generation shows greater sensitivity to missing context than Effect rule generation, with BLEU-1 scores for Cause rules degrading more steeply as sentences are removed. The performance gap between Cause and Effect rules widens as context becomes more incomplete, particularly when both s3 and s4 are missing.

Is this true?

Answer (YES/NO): YES